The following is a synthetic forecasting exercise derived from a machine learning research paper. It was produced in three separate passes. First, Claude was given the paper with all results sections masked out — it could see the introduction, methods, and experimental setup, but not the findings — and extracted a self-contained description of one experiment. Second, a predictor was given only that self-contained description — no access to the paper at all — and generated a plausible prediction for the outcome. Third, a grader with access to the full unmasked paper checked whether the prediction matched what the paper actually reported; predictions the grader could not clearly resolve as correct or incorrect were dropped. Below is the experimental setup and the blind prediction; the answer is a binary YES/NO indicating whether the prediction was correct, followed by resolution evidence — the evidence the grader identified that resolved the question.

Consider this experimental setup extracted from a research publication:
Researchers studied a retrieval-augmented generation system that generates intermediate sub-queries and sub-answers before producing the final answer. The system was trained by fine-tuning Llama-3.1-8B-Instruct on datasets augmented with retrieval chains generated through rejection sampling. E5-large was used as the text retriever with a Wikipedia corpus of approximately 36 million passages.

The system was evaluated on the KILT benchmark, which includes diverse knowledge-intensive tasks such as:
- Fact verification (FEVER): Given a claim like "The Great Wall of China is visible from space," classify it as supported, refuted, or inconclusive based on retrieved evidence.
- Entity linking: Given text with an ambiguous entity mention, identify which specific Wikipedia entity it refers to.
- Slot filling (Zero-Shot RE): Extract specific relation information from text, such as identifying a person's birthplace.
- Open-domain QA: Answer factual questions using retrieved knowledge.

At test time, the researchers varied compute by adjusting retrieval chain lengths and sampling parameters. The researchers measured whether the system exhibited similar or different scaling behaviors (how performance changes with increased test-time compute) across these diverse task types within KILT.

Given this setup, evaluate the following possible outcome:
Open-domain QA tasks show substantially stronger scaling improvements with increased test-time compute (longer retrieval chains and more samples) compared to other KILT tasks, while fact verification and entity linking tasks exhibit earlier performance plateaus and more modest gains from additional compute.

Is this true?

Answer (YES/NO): NO